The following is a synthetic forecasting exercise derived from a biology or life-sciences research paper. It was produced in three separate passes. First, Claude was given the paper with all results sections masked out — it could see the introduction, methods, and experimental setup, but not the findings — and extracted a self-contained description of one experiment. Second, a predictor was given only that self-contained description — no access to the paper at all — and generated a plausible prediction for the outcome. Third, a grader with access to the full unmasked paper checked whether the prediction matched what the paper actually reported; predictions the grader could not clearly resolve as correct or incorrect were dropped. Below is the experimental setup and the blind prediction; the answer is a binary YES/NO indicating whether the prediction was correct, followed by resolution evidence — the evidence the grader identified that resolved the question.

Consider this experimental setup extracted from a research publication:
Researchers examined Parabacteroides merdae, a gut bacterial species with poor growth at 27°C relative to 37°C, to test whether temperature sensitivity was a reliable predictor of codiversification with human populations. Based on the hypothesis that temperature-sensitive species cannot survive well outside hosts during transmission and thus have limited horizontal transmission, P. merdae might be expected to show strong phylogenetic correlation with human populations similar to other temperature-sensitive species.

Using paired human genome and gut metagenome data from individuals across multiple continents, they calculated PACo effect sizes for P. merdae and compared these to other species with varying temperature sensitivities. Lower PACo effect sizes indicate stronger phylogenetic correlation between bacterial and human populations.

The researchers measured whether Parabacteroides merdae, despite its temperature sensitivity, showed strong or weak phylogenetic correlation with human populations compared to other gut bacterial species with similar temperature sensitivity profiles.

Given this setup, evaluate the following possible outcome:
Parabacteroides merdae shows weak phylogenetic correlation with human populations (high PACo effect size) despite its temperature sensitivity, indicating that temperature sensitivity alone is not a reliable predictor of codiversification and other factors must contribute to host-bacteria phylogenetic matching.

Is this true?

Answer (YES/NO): YES